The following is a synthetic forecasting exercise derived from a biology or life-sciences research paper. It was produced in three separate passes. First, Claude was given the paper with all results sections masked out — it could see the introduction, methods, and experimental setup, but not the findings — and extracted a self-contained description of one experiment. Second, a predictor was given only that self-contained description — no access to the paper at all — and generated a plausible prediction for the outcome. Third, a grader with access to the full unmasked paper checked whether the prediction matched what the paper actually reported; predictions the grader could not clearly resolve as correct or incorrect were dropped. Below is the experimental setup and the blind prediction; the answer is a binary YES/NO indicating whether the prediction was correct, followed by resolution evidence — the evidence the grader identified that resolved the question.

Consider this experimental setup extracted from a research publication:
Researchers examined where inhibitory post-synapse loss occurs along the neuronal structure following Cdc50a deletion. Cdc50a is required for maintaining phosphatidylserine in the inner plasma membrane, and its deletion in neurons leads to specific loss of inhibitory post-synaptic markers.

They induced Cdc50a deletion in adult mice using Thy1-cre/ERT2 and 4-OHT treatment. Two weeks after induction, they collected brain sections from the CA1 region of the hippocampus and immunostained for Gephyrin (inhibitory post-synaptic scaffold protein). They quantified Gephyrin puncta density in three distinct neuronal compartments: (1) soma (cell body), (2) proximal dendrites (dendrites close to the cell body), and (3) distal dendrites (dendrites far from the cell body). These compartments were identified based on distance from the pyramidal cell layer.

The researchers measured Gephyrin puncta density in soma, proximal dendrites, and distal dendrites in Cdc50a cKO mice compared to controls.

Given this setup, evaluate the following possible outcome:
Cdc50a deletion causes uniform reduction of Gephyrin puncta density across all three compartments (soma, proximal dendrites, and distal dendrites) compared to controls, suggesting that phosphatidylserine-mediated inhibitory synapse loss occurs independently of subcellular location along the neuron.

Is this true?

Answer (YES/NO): NO